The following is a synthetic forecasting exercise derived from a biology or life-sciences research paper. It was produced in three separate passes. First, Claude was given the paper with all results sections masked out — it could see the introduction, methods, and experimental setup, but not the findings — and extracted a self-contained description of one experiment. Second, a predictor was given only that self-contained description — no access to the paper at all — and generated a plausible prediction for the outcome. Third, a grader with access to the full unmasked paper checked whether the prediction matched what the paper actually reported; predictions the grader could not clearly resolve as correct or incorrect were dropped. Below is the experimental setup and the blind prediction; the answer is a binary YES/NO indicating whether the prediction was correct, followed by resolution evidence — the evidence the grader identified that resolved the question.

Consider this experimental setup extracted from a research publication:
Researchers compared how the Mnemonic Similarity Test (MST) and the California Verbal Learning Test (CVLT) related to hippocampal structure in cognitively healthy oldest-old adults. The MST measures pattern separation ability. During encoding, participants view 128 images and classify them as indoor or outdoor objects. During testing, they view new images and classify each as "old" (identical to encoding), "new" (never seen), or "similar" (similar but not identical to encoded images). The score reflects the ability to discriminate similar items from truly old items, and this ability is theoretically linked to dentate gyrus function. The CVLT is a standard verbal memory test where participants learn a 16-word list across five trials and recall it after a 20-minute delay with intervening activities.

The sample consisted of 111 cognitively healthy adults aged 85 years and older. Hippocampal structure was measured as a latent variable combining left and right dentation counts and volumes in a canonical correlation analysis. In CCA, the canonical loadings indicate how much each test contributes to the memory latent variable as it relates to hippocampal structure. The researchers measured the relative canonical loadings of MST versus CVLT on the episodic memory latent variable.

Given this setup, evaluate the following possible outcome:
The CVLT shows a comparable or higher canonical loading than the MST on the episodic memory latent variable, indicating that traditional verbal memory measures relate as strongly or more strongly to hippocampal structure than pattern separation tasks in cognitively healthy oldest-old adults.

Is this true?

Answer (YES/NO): NO